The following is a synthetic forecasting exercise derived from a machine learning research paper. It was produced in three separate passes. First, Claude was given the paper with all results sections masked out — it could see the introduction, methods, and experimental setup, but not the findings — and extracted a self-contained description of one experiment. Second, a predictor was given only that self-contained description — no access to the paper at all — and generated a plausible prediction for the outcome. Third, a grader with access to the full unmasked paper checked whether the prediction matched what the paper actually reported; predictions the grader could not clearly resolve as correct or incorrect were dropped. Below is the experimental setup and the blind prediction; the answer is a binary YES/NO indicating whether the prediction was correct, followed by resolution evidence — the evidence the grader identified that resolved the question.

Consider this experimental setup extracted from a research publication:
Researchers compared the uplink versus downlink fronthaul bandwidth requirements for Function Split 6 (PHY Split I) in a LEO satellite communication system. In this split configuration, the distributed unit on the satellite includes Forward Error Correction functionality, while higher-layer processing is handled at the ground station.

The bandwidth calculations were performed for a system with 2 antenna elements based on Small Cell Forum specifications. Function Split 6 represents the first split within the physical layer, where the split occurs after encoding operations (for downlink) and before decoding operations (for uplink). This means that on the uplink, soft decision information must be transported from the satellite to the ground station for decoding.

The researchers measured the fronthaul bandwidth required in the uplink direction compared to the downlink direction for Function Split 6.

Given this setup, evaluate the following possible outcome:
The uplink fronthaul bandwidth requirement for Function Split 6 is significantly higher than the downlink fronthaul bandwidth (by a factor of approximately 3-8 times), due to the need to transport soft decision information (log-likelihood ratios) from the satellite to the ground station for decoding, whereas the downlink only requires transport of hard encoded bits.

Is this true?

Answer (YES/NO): NO